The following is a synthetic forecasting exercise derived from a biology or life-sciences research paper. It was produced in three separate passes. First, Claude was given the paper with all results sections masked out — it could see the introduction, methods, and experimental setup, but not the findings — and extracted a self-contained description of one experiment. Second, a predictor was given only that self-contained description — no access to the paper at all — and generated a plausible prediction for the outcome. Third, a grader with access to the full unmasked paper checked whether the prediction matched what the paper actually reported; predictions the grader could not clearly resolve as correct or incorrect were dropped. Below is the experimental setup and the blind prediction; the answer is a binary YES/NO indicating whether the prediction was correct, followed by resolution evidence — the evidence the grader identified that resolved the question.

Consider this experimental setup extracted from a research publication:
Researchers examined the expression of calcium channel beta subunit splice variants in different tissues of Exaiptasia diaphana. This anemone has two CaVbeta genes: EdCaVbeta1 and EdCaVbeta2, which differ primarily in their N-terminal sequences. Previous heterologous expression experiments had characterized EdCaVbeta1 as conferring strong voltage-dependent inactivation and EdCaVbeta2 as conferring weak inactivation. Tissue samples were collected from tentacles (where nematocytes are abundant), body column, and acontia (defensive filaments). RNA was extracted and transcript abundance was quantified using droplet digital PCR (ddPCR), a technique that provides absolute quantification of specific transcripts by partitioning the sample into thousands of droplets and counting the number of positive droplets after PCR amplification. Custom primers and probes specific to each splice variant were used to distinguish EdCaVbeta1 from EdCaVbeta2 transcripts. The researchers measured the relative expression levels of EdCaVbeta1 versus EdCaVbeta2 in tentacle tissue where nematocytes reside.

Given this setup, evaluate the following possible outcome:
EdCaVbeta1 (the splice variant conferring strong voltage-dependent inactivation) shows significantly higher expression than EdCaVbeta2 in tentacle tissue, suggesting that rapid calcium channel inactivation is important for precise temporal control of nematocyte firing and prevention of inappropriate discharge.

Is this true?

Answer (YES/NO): NO